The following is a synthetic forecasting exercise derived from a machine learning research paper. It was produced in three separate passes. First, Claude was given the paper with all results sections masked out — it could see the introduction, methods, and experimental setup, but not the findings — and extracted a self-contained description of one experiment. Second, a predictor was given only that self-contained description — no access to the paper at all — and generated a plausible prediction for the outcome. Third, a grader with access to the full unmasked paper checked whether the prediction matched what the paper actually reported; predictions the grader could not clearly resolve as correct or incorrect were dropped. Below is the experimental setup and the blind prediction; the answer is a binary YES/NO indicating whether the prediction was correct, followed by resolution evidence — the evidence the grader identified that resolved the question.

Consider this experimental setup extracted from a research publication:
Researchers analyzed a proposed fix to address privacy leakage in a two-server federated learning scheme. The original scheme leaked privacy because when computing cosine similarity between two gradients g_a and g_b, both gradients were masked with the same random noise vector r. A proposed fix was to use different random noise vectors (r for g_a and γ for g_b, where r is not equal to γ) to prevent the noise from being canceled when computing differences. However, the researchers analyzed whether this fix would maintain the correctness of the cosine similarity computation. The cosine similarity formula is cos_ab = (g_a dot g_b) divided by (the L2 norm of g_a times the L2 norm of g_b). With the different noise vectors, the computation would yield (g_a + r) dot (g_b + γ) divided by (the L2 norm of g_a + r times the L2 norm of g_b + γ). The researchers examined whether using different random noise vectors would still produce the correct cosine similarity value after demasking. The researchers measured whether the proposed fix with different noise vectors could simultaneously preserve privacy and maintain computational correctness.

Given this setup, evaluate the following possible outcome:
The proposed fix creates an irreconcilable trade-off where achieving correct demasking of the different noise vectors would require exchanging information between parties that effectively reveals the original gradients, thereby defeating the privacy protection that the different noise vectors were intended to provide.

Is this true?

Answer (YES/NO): NO